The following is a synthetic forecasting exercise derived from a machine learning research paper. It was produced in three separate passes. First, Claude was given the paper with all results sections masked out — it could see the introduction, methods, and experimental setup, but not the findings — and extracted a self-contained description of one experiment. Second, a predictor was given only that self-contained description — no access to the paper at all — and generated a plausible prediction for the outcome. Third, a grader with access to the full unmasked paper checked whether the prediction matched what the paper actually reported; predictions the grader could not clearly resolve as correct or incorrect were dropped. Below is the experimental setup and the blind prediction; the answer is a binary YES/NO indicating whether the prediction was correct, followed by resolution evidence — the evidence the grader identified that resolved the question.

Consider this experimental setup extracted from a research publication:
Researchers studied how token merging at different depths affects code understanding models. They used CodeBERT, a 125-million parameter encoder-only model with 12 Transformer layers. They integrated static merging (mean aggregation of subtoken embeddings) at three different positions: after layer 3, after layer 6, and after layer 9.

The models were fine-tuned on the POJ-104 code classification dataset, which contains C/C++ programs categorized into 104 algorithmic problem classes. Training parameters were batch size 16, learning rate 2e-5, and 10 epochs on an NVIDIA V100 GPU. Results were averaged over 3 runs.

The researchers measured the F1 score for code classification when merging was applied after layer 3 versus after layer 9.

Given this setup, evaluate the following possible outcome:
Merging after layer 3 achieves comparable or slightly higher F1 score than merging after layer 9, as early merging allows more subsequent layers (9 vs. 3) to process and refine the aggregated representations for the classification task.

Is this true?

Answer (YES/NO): NO